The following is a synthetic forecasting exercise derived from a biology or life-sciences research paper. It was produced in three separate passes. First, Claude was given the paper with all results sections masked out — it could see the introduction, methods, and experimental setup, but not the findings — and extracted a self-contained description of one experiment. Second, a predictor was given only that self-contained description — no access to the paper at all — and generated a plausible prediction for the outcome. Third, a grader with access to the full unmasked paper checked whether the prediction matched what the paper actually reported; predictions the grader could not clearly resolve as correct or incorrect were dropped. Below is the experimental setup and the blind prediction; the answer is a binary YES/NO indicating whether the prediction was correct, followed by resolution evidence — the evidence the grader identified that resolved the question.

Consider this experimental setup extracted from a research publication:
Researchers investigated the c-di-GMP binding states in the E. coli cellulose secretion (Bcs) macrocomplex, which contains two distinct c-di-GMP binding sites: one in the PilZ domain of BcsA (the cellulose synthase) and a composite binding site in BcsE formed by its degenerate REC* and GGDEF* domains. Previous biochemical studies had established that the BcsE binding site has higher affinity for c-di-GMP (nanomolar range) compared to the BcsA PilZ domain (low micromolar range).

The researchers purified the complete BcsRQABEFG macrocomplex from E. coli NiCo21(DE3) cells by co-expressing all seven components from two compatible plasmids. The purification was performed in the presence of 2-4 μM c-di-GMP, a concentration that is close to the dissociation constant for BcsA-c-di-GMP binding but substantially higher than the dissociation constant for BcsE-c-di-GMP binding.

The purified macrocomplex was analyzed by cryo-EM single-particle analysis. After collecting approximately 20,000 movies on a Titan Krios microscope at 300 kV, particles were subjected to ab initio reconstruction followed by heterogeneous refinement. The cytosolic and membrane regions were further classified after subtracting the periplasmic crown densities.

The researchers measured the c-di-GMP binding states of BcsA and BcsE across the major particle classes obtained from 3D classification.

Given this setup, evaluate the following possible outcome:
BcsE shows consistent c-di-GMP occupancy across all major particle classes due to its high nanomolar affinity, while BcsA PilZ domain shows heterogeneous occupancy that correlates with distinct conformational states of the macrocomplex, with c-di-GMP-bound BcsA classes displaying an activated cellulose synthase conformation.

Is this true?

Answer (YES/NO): NO